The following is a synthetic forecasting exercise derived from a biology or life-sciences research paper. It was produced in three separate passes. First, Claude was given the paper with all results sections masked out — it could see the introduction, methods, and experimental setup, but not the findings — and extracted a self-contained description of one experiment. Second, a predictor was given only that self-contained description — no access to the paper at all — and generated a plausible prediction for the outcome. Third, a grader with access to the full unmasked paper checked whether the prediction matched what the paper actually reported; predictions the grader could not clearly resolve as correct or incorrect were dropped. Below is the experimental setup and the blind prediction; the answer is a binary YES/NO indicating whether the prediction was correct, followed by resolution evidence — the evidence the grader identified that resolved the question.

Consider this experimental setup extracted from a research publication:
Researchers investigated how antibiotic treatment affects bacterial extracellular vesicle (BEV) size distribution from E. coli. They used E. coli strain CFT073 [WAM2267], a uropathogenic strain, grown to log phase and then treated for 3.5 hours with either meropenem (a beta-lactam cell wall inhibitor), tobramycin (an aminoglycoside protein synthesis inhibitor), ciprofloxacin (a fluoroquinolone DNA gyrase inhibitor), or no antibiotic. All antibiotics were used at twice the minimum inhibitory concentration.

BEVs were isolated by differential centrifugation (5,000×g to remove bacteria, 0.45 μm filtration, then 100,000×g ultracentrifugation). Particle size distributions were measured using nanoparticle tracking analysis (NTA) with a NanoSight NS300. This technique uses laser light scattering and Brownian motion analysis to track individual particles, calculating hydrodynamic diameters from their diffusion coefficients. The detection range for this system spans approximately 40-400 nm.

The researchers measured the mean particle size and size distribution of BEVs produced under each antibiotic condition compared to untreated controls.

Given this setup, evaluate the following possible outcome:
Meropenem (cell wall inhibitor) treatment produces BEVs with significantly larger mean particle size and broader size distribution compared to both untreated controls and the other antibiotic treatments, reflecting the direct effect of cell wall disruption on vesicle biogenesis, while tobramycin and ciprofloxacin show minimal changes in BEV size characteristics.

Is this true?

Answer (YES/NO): NO